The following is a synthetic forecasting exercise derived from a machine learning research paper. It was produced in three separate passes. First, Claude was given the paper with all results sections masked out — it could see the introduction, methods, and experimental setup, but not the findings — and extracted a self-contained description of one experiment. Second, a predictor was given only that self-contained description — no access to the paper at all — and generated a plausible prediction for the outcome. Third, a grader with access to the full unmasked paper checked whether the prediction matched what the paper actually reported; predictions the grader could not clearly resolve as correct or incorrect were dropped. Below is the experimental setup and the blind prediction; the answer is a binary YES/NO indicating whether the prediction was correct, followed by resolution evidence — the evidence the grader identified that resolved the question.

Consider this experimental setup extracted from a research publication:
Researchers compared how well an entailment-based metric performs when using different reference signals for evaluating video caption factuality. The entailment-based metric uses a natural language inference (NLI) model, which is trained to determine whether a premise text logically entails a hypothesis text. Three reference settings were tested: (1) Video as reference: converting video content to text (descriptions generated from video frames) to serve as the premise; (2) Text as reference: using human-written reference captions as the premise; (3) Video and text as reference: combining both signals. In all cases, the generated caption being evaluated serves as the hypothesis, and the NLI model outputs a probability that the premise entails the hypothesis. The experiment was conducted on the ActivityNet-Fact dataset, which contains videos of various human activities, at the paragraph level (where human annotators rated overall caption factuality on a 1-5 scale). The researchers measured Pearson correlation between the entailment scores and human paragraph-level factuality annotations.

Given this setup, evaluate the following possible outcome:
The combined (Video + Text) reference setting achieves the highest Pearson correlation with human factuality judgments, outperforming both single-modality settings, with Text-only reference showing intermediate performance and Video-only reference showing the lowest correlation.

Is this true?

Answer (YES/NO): NO